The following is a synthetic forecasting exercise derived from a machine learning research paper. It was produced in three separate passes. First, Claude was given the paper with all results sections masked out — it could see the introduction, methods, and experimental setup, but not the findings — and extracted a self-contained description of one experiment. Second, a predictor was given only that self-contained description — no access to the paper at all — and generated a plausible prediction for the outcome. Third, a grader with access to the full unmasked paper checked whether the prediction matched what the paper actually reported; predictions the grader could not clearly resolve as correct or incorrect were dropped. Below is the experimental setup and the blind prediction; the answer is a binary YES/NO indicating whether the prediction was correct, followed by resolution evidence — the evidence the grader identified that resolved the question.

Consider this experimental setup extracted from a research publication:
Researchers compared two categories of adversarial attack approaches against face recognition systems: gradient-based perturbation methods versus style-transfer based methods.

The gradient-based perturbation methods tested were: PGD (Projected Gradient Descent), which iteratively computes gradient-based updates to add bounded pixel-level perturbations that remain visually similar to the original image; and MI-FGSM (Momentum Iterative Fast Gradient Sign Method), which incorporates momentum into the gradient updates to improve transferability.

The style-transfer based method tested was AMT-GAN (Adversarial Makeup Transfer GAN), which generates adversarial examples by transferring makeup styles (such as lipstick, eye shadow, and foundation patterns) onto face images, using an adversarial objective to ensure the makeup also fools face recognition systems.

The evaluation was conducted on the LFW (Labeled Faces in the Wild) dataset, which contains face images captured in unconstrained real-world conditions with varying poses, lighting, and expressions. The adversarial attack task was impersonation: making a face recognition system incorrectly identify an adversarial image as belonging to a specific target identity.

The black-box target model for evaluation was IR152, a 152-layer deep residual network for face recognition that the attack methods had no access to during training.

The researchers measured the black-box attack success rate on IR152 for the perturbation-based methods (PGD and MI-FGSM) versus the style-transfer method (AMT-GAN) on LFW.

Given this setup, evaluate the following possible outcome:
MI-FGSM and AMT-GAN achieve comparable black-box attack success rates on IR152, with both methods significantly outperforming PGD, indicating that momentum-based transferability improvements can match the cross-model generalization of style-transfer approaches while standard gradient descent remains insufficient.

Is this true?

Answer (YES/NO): NO